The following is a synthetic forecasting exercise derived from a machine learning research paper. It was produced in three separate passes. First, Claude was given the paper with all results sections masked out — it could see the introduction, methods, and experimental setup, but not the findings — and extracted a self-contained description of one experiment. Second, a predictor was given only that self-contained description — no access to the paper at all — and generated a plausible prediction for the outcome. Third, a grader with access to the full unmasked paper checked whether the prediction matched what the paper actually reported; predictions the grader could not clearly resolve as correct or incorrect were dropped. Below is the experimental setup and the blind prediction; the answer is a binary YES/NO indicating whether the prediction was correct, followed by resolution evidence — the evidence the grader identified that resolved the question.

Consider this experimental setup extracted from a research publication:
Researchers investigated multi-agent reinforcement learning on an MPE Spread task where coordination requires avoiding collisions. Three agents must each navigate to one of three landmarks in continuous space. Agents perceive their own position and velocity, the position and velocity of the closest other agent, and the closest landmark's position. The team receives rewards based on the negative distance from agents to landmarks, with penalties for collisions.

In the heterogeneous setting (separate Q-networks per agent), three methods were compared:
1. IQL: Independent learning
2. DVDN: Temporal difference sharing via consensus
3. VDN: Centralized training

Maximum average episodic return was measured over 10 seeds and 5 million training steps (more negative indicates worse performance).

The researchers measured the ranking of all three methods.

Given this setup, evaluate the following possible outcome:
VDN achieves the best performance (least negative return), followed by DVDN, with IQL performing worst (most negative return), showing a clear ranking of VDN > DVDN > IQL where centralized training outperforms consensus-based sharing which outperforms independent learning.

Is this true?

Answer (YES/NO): NO